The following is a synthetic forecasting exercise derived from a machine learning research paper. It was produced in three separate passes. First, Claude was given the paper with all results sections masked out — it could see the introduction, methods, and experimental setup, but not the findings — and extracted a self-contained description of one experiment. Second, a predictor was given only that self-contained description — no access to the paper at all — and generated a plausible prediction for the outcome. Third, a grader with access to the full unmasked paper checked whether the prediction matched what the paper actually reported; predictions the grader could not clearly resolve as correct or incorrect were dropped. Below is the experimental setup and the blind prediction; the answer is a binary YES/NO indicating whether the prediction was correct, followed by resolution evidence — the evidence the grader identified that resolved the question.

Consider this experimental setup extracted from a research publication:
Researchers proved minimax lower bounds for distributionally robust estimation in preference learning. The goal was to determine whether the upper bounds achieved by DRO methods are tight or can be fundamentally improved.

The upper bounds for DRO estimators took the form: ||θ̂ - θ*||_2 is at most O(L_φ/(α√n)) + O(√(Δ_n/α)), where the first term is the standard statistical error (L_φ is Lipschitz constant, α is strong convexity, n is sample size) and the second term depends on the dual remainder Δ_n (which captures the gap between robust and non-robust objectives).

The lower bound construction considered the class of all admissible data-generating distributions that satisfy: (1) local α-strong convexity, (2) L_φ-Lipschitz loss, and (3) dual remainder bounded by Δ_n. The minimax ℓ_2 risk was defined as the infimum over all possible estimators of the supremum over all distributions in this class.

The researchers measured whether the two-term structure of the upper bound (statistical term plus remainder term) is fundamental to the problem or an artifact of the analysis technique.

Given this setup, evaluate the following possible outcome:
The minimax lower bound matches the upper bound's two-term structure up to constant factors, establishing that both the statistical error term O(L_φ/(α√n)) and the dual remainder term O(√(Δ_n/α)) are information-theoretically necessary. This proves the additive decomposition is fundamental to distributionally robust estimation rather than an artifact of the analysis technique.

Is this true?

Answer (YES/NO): YES